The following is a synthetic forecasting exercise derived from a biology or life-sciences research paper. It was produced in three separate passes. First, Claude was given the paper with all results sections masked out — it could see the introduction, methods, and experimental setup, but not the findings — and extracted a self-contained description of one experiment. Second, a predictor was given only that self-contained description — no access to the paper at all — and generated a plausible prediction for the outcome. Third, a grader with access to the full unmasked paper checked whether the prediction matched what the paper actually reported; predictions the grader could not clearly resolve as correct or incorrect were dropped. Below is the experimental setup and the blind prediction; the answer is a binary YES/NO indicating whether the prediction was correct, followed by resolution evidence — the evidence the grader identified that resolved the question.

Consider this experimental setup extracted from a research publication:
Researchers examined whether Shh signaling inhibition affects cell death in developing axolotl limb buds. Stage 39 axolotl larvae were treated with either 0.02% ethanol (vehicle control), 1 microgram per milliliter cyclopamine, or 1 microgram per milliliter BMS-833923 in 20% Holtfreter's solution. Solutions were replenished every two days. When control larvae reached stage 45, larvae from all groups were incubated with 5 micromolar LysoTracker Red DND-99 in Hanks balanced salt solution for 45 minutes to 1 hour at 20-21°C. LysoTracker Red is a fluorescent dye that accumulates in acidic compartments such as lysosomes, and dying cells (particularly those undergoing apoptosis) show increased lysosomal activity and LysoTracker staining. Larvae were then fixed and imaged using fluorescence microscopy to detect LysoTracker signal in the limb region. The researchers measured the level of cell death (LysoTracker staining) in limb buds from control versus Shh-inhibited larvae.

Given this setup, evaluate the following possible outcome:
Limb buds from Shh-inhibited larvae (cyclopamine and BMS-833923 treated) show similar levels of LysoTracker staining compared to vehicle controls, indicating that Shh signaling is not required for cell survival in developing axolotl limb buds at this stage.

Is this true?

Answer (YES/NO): NO